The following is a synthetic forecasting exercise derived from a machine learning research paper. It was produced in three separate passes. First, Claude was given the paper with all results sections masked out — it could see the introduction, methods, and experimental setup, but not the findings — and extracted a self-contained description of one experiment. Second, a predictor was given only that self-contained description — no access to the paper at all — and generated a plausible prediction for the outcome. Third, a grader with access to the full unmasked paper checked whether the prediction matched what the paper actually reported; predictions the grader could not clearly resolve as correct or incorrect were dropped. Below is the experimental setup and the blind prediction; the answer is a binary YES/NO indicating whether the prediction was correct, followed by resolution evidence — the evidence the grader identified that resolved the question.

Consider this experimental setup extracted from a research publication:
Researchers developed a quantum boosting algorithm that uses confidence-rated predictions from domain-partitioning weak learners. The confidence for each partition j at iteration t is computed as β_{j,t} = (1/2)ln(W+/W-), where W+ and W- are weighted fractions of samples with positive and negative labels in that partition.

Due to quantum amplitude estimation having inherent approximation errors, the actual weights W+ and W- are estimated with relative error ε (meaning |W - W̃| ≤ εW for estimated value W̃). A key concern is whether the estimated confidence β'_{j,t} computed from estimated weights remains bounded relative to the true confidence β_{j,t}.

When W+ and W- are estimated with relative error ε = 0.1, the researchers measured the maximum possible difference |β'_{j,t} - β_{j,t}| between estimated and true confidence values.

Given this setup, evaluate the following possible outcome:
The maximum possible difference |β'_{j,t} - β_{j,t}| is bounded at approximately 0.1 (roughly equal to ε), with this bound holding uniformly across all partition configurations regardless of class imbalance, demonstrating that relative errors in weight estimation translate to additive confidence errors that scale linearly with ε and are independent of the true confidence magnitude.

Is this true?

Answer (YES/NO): YES